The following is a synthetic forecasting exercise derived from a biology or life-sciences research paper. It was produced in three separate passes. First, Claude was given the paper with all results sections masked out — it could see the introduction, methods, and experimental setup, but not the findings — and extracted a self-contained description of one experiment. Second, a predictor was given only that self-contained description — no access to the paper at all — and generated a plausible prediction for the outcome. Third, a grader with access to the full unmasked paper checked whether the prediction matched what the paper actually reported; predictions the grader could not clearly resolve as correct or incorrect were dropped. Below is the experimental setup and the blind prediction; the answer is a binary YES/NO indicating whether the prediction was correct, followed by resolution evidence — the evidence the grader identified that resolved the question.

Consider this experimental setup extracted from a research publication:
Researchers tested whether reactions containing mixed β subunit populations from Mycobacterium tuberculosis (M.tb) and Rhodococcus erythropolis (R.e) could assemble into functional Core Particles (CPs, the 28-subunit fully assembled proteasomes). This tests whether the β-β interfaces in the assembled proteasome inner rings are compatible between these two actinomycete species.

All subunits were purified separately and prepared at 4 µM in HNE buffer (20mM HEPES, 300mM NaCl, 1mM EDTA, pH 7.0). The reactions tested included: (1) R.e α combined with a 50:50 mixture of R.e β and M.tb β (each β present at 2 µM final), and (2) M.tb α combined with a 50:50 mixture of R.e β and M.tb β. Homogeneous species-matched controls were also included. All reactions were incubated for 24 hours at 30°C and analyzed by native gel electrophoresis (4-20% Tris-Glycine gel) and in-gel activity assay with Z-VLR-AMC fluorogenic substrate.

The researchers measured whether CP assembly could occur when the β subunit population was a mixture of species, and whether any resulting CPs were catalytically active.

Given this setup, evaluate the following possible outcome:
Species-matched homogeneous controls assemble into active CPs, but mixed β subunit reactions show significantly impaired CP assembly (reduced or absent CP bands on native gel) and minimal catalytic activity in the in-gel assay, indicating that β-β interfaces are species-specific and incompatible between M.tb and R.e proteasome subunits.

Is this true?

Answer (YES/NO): NO